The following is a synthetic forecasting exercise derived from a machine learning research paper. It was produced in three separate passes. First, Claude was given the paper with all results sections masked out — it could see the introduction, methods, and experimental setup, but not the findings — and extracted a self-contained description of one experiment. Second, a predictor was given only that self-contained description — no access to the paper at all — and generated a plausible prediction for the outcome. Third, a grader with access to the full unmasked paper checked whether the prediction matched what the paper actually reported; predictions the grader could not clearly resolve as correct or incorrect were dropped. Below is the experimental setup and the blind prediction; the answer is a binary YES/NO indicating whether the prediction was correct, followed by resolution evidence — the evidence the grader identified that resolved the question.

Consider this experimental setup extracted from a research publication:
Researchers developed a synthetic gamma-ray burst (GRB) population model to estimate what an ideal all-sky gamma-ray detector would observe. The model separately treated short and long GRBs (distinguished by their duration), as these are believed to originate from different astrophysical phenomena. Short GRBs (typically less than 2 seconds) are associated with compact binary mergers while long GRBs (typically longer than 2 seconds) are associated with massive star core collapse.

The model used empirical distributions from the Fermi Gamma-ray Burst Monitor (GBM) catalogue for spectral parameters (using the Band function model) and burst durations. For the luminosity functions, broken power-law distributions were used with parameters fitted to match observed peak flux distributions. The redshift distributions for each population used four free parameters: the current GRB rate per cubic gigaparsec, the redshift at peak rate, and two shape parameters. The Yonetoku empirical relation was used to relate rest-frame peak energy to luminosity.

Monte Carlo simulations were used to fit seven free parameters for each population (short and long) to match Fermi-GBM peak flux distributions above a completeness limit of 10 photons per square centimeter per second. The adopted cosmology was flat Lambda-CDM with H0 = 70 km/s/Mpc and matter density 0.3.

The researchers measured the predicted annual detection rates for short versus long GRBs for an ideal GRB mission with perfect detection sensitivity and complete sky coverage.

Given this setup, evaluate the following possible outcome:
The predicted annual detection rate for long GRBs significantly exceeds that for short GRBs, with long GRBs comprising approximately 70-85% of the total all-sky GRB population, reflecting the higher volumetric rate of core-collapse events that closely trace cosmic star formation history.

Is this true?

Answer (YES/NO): YES